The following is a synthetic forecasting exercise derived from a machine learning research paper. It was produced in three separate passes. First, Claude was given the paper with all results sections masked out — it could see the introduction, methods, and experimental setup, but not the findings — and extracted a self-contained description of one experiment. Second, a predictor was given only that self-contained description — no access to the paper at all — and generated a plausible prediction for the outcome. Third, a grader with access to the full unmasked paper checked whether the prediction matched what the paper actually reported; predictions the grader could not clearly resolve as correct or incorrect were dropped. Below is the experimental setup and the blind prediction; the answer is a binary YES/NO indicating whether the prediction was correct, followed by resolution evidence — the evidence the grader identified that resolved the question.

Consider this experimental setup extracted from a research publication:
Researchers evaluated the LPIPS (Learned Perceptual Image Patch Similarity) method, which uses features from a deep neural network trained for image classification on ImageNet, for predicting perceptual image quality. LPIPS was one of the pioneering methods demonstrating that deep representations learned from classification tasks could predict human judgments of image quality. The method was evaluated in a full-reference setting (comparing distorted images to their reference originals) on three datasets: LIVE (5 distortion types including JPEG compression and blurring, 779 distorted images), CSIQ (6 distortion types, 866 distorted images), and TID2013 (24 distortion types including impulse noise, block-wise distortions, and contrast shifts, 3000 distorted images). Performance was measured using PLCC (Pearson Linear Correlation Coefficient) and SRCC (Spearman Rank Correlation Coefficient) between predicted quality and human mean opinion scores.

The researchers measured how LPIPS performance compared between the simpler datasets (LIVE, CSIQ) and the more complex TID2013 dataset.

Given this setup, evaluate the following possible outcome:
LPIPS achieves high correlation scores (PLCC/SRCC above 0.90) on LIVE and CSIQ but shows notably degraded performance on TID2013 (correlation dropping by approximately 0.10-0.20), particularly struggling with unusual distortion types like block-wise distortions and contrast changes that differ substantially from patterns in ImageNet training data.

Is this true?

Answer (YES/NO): NO